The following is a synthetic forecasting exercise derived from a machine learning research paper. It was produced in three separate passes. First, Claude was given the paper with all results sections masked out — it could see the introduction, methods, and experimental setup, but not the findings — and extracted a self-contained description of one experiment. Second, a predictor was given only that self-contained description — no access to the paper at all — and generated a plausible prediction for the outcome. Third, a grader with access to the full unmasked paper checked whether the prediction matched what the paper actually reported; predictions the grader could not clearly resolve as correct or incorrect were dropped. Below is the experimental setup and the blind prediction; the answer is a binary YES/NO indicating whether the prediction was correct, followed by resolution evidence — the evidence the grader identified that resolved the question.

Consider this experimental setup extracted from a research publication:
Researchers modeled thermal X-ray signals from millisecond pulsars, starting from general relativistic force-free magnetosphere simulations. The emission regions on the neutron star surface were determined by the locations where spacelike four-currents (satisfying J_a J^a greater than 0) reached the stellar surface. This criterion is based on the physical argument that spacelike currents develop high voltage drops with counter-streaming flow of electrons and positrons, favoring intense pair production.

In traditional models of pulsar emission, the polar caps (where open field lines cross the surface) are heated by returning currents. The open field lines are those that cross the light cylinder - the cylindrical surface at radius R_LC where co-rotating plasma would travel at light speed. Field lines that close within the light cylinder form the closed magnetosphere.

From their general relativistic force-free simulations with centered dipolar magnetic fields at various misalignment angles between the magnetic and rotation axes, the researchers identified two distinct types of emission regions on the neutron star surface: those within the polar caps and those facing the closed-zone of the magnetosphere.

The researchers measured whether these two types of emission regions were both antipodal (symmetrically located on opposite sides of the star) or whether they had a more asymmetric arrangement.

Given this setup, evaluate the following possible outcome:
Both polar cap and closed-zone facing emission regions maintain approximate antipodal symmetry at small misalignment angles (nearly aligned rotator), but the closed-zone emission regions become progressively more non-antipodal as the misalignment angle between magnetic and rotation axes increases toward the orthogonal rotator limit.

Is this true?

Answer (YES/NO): NO